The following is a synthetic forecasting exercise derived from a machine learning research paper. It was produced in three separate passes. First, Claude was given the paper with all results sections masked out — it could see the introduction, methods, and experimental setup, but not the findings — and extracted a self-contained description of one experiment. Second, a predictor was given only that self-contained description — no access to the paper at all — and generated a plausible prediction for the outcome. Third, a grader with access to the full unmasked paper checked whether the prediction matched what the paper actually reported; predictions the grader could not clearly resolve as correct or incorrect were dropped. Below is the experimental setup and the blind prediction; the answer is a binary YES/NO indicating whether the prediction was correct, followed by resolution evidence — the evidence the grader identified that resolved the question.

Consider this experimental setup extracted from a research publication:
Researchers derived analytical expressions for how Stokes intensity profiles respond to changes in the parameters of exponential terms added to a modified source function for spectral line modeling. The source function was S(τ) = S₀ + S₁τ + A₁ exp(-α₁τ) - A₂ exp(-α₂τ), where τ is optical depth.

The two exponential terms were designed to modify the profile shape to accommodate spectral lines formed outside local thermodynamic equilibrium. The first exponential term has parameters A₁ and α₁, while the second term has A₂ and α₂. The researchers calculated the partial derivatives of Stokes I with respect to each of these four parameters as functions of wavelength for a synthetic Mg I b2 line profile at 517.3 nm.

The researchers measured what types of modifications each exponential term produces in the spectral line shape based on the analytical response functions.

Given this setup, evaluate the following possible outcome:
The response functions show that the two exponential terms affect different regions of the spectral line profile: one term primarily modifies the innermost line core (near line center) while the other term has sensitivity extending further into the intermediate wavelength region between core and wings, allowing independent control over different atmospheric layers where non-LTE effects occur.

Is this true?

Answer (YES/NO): NO